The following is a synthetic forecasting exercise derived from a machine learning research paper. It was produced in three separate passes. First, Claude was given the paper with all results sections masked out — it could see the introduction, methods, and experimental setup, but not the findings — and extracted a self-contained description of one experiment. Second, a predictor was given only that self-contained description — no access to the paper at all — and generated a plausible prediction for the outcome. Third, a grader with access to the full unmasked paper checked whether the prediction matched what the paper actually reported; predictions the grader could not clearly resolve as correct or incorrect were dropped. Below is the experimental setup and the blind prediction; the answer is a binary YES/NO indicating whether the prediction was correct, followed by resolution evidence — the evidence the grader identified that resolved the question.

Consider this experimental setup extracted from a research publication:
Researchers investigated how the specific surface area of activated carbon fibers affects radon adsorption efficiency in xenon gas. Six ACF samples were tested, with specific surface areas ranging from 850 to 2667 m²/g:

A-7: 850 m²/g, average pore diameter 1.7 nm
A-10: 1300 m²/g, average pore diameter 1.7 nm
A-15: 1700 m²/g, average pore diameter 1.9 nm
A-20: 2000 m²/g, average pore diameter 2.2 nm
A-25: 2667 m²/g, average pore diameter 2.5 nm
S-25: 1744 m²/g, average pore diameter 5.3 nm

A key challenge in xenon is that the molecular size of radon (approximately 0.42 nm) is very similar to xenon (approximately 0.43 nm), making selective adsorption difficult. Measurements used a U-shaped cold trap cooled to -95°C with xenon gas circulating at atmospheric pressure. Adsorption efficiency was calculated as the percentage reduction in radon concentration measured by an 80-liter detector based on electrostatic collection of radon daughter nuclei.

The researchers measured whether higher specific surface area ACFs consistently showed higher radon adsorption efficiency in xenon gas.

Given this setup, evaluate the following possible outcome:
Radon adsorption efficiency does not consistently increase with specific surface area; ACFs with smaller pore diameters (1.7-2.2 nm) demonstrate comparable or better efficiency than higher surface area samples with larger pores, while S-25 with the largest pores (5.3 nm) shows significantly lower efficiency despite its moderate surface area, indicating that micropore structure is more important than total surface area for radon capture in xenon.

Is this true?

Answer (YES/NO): NO